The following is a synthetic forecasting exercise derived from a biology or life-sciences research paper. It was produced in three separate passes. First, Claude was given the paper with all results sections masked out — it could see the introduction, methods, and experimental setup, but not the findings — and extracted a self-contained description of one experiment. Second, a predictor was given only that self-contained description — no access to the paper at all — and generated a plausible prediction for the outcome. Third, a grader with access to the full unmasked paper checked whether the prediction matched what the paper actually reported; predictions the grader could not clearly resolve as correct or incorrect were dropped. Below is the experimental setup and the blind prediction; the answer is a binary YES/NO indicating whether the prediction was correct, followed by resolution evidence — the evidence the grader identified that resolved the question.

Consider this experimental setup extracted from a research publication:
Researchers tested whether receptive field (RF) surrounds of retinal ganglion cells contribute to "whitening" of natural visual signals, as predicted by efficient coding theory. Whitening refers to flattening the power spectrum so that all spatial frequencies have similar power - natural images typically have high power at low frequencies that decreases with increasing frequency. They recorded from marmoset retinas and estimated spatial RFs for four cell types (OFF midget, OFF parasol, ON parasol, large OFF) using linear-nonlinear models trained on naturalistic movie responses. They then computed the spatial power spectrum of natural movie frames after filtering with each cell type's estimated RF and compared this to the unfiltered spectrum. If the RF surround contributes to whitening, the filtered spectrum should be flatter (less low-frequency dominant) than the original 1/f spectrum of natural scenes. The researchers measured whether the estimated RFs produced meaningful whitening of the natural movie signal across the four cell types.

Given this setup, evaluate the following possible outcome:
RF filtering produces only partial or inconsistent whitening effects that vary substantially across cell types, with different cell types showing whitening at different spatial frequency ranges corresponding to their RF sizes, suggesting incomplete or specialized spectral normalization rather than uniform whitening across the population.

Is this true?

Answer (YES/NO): NO